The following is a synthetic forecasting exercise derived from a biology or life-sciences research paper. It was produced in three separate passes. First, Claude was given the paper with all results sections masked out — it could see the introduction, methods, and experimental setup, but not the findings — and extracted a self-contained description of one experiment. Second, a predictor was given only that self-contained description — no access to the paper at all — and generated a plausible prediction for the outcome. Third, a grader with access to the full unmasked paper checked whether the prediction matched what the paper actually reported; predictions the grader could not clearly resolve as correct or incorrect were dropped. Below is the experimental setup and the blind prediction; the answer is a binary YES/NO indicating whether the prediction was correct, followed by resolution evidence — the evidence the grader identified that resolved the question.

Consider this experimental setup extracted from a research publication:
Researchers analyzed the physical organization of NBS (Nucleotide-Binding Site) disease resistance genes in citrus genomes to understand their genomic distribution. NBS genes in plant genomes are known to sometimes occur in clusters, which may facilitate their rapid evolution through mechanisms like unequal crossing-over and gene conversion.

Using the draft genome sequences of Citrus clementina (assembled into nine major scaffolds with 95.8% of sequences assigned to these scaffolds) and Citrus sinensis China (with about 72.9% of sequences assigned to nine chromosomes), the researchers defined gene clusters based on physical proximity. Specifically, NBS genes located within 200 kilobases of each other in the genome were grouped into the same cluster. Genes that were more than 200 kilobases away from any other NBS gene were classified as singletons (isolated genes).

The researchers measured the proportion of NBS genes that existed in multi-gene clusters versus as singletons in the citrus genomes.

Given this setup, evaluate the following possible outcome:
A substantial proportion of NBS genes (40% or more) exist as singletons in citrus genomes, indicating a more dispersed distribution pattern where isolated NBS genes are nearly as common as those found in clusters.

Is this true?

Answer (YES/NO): NO